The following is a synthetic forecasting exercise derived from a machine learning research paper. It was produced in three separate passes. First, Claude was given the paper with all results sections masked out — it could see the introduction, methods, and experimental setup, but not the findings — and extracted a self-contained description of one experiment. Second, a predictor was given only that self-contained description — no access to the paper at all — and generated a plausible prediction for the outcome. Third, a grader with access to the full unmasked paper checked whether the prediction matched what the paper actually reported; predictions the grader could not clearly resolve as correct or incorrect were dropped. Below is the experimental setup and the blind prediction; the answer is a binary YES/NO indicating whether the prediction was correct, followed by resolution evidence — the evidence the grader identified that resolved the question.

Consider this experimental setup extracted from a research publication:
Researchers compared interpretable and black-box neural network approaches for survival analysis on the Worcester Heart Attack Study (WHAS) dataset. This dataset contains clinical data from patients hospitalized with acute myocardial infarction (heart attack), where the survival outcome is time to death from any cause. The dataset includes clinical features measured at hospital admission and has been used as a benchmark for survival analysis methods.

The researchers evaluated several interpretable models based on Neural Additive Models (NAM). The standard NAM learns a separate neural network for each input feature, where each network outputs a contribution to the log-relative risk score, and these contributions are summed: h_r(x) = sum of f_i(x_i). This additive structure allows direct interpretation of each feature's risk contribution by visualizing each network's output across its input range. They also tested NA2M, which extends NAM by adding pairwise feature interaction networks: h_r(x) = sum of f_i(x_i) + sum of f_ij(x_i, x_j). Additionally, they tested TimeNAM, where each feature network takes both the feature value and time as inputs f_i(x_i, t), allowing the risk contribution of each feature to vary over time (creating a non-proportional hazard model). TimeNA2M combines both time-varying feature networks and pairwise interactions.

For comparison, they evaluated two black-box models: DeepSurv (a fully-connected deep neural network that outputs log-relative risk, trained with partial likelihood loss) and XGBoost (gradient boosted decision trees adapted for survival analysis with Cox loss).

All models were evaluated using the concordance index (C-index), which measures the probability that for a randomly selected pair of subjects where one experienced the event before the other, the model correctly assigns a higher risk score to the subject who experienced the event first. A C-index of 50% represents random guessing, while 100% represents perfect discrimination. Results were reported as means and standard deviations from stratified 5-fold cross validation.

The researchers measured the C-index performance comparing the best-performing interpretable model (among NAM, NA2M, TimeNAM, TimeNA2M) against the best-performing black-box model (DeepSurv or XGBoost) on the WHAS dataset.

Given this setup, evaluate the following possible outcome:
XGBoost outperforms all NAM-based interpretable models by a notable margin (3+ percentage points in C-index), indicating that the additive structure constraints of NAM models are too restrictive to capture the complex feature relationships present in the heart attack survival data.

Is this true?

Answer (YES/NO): YES